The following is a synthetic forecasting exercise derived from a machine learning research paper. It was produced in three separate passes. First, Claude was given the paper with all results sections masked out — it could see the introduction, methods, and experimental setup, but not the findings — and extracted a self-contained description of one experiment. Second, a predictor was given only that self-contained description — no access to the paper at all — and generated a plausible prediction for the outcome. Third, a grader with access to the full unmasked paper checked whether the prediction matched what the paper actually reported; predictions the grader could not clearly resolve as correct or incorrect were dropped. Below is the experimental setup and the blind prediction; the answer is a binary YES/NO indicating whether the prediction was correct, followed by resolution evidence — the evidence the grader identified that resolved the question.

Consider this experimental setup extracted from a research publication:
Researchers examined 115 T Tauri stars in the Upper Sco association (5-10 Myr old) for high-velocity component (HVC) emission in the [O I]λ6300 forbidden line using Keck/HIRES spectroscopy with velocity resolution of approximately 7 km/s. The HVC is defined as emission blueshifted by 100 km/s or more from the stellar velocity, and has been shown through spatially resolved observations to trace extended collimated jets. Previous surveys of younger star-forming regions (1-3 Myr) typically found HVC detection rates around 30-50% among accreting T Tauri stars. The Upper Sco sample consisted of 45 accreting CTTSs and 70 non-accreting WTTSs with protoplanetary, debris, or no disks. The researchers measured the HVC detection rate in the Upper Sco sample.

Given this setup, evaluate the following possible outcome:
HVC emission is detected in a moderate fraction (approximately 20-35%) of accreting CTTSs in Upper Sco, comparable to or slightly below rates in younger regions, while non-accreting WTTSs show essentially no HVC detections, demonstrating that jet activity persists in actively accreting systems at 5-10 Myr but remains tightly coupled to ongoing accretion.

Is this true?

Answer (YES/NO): NO